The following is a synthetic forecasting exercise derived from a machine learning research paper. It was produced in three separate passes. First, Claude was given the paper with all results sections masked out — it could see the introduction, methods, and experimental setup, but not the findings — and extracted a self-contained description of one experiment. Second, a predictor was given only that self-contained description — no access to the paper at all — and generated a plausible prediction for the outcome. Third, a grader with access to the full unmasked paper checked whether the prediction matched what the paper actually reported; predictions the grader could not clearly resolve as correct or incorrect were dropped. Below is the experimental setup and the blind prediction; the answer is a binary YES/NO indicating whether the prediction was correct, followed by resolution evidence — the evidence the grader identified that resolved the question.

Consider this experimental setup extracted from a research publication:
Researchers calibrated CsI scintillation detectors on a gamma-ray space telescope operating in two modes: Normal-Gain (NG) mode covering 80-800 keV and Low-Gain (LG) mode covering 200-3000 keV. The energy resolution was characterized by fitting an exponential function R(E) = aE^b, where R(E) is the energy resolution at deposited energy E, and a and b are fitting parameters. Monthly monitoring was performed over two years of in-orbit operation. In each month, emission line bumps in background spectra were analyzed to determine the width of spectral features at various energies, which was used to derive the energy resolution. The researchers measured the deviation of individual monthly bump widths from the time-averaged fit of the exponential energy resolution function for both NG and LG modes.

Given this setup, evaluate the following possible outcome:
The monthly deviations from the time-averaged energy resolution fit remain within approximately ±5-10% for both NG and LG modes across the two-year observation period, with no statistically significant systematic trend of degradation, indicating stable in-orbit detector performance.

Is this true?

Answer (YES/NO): NO